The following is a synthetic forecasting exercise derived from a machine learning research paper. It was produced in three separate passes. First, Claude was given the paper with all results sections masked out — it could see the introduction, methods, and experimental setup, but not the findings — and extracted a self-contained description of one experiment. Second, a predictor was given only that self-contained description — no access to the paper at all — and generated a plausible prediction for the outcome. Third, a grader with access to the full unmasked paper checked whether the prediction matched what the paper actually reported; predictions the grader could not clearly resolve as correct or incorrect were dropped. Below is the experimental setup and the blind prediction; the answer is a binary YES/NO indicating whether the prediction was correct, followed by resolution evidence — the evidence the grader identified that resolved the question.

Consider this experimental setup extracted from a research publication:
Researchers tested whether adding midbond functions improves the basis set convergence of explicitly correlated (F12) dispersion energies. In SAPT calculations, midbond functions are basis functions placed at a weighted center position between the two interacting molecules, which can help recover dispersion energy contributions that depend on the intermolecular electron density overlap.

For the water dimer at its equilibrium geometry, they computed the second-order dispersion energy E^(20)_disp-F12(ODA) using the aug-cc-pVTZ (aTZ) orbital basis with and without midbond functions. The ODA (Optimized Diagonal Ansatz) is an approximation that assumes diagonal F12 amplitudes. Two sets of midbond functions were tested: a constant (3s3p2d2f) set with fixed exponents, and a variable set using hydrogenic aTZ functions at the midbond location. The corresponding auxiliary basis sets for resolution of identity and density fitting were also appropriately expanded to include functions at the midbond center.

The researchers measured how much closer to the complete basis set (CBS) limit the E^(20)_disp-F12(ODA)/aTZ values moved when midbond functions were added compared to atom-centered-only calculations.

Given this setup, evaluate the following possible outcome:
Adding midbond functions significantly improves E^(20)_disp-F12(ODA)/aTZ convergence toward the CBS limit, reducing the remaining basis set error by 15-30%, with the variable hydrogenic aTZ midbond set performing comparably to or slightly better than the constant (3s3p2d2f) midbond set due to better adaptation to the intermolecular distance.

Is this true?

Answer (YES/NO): NO